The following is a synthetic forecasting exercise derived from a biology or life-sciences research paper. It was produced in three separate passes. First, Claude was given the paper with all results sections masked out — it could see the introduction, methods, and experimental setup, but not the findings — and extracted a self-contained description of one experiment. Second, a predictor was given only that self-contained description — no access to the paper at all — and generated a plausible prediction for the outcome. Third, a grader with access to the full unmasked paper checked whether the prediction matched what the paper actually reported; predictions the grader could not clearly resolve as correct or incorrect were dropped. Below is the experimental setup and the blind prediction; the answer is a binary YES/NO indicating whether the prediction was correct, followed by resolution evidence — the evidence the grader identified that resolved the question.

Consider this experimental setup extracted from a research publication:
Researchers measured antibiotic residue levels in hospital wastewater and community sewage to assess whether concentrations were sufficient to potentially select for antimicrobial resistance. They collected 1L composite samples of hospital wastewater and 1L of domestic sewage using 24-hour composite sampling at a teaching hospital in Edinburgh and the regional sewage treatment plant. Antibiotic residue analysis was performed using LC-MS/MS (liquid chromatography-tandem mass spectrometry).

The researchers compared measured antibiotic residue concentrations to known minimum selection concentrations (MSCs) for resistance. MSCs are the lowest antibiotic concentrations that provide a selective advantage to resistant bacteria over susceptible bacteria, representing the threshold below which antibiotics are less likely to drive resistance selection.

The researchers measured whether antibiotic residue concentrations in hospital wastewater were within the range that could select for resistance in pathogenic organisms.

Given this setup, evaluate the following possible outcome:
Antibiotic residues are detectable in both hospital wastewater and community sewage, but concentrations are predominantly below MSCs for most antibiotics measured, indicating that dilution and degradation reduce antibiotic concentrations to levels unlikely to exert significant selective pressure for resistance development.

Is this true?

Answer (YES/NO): NO